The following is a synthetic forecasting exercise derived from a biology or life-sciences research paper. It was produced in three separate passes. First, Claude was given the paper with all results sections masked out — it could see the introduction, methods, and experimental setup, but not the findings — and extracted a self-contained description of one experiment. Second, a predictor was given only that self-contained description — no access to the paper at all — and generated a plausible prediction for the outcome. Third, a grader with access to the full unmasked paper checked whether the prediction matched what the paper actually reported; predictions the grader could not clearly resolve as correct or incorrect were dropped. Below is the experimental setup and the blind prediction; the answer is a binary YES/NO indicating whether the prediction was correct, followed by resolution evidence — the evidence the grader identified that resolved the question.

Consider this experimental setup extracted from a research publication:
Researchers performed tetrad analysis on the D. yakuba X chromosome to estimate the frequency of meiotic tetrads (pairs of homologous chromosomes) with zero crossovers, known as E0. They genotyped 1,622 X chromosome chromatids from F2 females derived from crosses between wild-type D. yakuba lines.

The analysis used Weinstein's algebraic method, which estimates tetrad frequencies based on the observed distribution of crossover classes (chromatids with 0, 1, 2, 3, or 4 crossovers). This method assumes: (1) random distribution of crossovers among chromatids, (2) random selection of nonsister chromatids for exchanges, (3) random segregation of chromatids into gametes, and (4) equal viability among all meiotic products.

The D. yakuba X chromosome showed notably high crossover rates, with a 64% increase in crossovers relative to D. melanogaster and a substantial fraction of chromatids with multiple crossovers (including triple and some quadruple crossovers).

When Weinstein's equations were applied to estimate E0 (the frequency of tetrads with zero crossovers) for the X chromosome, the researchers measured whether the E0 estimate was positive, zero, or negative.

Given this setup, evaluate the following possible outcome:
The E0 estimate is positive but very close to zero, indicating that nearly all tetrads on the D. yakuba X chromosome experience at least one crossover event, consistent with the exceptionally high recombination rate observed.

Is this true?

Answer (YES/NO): NO